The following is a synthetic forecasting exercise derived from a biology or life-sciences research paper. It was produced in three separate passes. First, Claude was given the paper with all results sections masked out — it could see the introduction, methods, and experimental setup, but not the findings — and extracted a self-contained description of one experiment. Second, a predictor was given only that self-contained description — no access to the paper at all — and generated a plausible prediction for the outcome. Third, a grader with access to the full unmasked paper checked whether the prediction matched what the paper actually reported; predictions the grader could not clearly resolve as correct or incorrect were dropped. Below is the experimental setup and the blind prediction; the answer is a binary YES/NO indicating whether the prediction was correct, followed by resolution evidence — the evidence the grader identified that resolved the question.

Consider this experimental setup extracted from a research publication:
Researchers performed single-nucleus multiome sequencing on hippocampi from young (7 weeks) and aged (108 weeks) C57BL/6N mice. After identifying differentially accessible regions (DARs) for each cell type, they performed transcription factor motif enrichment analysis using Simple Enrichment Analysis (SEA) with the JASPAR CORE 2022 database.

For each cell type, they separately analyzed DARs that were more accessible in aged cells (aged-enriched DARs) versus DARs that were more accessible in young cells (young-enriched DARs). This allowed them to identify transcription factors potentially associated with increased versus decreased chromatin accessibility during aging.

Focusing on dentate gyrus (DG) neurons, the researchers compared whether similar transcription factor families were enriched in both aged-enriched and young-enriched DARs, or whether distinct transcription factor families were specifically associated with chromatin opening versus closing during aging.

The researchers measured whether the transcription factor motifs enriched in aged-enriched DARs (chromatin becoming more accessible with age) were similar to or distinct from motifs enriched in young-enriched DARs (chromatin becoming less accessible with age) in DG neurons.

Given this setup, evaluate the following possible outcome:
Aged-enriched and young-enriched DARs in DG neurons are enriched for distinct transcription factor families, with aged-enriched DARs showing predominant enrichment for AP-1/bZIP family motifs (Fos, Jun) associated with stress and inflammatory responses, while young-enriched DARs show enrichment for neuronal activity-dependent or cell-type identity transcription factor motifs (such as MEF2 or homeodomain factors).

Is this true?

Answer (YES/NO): YES